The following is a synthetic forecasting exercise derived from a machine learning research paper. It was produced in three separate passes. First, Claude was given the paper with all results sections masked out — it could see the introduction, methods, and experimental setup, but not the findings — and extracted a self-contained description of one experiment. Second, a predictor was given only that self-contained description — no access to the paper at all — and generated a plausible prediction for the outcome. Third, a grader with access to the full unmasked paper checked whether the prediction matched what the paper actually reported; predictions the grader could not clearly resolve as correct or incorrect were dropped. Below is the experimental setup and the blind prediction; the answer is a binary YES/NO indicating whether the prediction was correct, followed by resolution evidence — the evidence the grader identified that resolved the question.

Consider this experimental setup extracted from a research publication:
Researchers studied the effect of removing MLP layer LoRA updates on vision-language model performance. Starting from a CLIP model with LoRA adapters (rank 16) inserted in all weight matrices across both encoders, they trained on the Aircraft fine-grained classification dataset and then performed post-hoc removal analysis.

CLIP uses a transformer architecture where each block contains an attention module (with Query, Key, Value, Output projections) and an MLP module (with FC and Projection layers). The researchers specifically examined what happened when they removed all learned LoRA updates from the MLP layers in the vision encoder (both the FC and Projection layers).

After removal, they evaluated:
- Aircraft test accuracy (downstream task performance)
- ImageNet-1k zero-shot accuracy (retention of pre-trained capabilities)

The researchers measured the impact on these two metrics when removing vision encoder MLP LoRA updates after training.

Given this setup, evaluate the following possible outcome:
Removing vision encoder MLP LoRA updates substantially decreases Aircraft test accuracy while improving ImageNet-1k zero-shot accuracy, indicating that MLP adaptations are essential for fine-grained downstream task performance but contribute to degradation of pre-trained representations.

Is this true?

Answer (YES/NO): NO